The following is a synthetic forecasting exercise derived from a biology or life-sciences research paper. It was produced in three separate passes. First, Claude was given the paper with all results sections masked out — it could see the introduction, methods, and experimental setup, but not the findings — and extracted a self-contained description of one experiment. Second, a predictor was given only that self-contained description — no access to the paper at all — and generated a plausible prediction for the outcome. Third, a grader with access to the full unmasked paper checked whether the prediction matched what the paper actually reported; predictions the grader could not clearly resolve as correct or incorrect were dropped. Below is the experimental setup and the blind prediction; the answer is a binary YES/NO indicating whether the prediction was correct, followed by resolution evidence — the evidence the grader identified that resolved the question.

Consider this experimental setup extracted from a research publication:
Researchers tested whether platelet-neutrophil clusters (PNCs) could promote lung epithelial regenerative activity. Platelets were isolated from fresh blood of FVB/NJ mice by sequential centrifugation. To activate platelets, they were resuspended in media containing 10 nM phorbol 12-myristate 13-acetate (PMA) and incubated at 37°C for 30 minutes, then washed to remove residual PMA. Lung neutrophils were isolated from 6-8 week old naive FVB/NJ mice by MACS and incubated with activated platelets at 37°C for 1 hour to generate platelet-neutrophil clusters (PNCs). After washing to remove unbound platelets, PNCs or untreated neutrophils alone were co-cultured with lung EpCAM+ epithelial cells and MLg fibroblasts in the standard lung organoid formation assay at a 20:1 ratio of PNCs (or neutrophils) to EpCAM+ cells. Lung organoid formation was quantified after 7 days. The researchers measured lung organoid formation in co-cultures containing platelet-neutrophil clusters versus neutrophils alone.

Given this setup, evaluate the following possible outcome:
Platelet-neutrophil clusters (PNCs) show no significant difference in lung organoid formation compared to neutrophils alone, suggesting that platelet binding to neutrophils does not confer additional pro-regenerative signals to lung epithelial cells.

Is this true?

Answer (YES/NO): NO